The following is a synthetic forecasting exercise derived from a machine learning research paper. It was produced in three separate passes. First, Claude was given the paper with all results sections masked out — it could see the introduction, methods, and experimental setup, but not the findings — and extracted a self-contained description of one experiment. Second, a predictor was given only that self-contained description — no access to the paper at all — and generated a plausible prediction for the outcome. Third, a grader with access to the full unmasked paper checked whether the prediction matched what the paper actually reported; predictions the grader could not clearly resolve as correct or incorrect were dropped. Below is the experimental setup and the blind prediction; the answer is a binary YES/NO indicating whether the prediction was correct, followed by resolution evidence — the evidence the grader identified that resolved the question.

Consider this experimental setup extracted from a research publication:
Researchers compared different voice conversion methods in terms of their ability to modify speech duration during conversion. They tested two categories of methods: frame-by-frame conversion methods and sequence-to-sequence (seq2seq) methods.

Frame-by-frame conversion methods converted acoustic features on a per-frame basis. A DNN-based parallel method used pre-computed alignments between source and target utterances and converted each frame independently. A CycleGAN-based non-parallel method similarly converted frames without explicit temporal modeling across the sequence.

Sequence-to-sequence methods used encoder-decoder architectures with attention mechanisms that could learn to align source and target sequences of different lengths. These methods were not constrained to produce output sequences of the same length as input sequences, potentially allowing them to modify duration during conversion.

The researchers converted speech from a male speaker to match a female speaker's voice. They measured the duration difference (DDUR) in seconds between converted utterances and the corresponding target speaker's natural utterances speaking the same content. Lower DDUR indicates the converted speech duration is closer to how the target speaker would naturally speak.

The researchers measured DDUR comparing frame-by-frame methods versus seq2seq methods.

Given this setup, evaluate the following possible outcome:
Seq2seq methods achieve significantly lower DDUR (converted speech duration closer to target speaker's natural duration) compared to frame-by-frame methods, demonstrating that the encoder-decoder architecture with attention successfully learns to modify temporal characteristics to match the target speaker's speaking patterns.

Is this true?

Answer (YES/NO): YES